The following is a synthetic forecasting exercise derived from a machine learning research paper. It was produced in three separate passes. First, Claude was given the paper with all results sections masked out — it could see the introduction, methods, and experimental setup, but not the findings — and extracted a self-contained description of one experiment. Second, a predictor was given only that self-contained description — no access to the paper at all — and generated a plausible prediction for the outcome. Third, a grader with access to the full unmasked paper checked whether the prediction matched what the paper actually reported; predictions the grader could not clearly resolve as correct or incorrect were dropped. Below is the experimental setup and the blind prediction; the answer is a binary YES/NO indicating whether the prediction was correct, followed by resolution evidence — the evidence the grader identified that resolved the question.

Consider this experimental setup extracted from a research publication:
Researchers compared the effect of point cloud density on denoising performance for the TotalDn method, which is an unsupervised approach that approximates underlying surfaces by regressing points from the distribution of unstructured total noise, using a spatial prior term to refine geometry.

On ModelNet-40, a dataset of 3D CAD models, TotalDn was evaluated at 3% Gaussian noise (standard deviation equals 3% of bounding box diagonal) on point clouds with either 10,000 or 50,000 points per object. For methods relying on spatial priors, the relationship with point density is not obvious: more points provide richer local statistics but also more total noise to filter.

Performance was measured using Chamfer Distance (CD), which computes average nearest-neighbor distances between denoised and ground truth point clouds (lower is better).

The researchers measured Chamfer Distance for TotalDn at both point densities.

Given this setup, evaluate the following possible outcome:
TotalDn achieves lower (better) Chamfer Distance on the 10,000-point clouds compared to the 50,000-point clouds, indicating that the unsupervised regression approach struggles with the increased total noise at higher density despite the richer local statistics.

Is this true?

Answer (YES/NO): NO